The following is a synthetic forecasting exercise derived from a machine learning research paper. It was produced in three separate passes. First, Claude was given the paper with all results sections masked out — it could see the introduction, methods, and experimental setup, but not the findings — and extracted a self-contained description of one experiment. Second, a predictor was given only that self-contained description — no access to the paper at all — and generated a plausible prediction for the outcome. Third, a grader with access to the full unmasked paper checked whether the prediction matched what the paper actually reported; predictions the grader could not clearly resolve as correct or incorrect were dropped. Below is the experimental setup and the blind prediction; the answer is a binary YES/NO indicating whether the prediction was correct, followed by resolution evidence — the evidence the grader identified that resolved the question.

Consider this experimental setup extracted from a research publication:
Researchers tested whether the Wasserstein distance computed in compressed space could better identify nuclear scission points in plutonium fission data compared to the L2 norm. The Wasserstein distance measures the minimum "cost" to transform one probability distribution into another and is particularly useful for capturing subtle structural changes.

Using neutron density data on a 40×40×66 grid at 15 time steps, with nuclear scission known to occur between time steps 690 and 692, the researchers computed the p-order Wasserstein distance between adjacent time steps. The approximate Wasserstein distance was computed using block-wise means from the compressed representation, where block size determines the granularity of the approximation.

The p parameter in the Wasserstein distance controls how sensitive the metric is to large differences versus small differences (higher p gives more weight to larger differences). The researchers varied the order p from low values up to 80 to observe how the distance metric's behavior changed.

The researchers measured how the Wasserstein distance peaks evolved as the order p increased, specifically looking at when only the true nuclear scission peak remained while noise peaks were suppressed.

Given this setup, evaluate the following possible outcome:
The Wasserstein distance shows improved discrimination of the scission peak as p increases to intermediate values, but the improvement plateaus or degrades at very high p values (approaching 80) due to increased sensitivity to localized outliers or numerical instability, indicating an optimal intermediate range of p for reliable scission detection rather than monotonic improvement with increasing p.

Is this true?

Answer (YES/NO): YES